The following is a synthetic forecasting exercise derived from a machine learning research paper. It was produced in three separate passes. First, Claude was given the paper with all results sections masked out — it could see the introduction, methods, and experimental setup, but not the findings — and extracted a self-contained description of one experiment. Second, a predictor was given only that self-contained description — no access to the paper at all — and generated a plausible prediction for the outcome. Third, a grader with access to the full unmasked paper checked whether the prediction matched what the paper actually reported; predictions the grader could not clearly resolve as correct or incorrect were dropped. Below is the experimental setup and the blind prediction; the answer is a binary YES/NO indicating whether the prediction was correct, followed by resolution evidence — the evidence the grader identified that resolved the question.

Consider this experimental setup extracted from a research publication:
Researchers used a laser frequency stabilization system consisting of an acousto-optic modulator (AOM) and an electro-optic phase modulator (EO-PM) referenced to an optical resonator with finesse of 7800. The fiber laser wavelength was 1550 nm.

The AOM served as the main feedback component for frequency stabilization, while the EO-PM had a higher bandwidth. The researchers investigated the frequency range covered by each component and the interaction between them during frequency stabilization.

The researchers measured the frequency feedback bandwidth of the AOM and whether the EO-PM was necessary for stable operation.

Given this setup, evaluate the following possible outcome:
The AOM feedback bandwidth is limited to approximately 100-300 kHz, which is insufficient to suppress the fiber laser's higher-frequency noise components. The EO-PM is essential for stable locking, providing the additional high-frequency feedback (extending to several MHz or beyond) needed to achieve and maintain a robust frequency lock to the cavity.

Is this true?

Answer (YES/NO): NO